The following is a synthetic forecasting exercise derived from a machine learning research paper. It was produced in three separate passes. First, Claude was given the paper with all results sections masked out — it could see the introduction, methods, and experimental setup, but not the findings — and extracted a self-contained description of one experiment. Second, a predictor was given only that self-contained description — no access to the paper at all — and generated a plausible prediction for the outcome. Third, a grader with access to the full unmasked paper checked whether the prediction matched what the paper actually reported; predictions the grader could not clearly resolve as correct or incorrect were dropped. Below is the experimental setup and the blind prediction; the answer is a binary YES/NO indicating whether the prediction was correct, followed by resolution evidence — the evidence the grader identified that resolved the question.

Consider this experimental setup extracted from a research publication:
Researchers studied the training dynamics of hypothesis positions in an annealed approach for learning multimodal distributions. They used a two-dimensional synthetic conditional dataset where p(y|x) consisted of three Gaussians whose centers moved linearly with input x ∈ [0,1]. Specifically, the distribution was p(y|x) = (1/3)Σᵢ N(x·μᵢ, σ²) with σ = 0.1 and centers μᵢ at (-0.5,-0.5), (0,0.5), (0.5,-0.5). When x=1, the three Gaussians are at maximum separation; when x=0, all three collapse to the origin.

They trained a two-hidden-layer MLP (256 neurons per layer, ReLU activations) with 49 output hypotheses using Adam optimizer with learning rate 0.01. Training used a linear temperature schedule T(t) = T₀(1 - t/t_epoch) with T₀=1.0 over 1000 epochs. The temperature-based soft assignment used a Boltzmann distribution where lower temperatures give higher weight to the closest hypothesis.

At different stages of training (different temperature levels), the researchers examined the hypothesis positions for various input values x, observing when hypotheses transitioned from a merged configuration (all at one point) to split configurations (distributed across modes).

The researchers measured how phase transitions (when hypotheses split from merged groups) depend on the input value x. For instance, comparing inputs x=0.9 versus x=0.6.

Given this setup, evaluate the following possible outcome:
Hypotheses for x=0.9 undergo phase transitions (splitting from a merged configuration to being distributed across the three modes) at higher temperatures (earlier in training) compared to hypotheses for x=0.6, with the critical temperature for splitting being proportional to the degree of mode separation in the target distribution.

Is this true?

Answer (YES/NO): YES